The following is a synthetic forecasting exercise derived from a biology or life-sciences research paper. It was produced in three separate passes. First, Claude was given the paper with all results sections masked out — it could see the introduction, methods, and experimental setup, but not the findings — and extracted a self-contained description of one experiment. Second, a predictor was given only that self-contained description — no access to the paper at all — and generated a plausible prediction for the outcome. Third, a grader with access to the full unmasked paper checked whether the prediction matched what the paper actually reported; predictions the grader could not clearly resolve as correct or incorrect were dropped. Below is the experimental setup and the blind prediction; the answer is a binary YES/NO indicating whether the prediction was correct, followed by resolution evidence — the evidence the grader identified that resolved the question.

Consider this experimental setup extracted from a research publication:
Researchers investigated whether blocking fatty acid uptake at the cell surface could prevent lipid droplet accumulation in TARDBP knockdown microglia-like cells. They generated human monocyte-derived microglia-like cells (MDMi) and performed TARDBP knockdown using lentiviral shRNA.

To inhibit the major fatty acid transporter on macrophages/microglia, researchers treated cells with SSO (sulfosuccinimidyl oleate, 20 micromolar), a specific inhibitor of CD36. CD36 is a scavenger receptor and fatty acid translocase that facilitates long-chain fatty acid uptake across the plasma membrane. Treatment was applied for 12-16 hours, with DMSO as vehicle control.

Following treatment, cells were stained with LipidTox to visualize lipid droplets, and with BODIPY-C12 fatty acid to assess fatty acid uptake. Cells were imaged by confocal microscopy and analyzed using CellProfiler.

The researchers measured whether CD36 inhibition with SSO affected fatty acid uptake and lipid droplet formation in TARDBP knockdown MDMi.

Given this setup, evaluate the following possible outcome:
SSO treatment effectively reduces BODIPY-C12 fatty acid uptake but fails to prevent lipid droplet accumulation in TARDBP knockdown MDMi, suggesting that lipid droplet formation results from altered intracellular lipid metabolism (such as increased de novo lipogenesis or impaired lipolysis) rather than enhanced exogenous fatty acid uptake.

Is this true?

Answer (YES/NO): YES